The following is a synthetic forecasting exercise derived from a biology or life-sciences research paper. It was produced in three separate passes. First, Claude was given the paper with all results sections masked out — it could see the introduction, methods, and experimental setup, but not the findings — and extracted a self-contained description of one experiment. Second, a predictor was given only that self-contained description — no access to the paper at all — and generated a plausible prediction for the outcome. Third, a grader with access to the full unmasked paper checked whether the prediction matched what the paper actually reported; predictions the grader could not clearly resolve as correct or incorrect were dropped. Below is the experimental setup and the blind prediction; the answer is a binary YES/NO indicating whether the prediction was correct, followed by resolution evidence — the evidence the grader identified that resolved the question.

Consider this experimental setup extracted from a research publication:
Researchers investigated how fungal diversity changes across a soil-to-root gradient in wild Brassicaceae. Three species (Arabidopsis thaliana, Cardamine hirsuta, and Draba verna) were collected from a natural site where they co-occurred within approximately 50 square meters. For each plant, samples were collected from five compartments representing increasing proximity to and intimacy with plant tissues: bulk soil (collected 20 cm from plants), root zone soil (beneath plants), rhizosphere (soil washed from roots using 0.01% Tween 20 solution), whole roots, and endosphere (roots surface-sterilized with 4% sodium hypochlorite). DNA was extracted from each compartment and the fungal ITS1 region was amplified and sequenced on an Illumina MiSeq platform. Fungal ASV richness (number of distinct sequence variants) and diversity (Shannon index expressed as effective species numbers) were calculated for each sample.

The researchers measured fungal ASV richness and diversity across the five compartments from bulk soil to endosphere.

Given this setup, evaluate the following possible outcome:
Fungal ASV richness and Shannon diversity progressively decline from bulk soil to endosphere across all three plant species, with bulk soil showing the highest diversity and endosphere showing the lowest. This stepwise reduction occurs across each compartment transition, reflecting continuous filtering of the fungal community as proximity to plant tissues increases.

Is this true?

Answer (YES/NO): NO